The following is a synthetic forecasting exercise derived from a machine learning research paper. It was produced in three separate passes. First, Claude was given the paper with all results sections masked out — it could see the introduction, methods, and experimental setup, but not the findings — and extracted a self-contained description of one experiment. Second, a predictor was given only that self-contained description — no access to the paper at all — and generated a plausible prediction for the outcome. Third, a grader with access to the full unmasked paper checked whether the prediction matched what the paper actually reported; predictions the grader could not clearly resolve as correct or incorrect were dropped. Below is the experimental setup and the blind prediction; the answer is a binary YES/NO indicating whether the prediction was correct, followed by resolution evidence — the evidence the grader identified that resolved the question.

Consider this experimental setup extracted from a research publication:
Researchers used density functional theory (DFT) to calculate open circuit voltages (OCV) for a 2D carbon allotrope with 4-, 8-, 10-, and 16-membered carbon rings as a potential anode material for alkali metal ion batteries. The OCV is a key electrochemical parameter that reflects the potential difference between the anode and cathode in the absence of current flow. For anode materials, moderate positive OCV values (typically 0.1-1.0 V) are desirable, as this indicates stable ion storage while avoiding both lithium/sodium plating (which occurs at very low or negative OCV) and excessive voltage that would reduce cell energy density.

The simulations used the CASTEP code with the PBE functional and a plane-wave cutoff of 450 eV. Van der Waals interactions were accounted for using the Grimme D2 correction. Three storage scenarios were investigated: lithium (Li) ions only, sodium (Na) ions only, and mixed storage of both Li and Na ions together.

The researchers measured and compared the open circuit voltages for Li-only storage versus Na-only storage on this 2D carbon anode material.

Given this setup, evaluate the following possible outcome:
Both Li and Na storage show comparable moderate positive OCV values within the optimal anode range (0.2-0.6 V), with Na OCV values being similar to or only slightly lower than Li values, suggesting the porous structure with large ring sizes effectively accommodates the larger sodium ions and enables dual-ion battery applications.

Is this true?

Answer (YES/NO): NO